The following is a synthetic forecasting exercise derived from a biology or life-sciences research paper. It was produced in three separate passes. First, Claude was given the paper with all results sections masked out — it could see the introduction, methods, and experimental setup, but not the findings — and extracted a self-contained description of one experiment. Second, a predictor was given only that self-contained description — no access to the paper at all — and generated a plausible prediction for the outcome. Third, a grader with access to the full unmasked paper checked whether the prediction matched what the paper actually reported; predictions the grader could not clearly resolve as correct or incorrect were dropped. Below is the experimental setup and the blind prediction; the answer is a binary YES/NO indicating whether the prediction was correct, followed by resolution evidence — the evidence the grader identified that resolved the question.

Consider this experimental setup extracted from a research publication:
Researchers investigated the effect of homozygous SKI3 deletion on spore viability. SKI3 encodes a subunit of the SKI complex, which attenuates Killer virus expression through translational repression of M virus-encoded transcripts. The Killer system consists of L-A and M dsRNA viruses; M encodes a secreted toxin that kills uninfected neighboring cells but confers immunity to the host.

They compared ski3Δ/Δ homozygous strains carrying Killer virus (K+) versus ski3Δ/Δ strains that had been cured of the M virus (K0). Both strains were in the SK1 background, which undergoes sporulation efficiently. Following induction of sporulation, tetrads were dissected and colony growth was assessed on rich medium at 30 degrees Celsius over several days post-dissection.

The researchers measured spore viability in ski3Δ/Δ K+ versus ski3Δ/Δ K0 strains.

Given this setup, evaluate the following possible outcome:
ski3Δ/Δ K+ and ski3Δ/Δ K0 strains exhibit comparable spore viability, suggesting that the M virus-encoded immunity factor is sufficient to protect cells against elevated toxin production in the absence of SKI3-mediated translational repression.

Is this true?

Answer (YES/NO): NO